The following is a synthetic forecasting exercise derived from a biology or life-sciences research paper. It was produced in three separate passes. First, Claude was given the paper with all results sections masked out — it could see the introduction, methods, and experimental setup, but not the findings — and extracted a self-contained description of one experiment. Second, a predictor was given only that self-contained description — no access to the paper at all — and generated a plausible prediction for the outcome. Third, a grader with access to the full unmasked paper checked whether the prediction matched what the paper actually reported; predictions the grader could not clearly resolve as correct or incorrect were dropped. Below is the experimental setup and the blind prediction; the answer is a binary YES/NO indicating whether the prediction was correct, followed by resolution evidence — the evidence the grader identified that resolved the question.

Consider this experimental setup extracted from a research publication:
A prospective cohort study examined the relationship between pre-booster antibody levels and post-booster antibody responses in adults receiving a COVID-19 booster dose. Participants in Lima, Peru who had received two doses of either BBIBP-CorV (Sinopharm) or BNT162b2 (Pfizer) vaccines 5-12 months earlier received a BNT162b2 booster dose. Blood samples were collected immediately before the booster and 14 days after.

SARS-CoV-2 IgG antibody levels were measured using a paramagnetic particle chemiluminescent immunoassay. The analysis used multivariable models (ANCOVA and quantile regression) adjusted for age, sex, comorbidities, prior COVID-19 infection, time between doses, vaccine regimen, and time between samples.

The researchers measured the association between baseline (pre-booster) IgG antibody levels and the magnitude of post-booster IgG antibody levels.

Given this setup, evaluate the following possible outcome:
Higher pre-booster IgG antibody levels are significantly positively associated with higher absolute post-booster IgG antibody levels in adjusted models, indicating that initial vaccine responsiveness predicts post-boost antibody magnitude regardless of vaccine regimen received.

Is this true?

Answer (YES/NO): YES